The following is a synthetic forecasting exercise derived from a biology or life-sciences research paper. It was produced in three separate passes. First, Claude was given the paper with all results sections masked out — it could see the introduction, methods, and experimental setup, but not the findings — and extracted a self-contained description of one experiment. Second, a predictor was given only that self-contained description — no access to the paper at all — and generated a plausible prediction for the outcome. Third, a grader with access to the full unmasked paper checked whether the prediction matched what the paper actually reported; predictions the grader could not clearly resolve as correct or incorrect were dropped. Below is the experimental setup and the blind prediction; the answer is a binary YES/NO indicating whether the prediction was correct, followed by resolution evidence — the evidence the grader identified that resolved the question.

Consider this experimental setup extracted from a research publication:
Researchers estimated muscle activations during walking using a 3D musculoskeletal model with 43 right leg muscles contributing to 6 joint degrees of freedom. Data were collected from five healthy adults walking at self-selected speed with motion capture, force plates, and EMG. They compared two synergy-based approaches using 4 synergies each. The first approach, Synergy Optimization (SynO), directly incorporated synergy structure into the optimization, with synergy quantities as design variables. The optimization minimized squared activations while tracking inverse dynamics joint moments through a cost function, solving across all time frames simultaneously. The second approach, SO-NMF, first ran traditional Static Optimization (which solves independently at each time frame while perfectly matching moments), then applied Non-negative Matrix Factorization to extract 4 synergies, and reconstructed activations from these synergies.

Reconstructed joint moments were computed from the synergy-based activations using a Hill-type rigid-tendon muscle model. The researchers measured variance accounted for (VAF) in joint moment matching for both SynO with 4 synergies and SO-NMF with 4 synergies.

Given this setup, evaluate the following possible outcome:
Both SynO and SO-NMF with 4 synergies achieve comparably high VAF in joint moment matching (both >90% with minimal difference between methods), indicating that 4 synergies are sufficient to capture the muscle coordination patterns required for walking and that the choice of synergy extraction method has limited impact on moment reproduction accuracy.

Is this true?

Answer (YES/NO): NO